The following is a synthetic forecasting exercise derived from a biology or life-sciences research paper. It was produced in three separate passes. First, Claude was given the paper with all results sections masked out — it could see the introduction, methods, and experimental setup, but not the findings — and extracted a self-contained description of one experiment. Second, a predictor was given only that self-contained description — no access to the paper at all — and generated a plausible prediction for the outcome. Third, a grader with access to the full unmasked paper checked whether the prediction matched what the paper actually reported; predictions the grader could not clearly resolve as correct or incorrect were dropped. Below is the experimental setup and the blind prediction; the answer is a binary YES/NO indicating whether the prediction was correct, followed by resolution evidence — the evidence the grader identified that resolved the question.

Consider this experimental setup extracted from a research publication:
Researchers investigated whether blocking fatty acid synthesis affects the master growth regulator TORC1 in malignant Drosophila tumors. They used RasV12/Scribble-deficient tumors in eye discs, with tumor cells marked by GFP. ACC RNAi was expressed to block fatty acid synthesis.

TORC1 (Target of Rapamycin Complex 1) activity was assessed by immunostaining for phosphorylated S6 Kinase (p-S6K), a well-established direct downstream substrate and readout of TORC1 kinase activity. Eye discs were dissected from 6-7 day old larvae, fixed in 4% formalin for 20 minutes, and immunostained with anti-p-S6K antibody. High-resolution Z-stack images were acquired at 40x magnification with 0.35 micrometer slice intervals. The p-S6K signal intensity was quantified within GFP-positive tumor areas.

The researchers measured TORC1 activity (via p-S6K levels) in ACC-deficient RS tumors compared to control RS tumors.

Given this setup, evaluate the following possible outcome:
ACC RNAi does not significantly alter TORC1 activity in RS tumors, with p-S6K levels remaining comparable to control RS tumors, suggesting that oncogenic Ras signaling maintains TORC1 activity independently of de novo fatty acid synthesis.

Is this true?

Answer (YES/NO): NO